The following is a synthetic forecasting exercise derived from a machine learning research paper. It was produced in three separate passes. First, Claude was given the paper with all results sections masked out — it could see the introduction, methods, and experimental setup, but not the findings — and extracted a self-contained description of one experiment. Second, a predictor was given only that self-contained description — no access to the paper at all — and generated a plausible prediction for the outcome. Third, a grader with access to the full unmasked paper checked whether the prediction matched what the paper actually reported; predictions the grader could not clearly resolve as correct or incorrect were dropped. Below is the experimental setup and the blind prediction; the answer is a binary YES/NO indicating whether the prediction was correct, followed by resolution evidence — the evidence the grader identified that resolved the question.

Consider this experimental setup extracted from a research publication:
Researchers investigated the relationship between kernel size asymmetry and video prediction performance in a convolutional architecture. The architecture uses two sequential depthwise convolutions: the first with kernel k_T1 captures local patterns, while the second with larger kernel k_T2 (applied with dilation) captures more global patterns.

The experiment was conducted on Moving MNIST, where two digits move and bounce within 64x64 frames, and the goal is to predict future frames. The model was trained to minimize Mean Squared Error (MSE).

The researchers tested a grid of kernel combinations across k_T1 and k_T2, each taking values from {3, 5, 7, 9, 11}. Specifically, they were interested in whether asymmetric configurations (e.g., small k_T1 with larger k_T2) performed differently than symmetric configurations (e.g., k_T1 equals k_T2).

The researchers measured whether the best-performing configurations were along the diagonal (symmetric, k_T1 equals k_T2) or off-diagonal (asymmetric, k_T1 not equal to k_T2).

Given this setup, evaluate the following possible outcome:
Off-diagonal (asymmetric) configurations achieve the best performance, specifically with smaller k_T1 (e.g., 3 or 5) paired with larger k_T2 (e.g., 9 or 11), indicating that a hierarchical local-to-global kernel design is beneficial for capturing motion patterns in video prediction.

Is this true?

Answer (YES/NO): NO